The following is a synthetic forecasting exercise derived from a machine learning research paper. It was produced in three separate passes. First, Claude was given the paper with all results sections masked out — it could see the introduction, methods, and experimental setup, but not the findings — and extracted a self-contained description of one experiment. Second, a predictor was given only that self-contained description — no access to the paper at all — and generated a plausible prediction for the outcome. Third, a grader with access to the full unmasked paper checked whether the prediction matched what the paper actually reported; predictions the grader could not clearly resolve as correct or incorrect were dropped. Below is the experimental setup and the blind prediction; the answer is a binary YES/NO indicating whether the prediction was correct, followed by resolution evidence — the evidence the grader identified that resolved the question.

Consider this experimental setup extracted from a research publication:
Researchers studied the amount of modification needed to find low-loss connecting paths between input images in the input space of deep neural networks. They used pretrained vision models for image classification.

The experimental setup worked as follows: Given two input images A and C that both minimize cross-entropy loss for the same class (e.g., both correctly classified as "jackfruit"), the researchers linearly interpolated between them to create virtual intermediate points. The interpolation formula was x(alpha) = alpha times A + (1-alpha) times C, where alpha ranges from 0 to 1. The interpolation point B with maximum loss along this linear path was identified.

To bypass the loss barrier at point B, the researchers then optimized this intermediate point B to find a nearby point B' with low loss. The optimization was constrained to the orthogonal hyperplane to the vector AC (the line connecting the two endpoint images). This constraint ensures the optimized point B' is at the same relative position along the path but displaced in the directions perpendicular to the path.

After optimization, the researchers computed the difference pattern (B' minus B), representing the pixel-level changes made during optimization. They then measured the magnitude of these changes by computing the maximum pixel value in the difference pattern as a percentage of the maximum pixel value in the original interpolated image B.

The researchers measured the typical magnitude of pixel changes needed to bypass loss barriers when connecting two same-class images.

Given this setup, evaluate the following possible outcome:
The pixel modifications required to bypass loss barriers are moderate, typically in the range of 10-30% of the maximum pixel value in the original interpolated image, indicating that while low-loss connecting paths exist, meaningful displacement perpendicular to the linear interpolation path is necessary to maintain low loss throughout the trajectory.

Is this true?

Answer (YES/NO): NO